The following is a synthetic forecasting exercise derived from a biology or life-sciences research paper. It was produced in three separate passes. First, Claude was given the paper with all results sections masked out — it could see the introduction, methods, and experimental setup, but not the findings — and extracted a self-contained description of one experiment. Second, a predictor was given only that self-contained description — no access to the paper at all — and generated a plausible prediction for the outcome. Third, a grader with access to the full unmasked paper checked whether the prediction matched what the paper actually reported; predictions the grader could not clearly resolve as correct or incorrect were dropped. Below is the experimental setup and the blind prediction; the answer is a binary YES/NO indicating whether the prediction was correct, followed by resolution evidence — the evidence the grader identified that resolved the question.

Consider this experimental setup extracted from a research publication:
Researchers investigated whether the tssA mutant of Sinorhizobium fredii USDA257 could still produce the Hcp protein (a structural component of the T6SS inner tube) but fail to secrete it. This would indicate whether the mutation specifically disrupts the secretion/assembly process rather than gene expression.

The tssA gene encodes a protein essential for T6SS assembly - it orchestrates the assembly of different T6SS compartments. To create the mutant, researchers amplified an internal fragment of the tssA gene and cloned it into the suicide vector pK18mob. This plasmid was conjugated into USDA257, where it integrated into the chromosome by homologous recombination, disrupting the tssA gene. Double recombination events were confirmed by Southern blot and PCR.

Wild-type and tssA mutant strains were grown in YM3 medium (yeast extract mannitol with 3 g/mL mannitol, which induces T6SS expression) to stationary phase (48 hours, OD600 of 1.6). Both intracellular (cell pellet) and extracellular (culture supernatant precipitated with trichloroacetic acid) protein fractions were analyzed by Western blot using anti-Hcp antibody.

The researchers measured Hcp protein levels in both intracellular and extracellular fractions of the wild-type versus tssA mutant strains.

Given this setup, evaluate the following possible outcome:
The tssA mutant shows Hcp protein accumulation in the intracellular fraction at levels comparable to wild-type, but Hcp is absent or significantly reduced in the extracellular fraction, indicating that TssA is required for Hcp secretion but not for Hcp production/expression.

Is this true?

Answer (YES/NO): YES